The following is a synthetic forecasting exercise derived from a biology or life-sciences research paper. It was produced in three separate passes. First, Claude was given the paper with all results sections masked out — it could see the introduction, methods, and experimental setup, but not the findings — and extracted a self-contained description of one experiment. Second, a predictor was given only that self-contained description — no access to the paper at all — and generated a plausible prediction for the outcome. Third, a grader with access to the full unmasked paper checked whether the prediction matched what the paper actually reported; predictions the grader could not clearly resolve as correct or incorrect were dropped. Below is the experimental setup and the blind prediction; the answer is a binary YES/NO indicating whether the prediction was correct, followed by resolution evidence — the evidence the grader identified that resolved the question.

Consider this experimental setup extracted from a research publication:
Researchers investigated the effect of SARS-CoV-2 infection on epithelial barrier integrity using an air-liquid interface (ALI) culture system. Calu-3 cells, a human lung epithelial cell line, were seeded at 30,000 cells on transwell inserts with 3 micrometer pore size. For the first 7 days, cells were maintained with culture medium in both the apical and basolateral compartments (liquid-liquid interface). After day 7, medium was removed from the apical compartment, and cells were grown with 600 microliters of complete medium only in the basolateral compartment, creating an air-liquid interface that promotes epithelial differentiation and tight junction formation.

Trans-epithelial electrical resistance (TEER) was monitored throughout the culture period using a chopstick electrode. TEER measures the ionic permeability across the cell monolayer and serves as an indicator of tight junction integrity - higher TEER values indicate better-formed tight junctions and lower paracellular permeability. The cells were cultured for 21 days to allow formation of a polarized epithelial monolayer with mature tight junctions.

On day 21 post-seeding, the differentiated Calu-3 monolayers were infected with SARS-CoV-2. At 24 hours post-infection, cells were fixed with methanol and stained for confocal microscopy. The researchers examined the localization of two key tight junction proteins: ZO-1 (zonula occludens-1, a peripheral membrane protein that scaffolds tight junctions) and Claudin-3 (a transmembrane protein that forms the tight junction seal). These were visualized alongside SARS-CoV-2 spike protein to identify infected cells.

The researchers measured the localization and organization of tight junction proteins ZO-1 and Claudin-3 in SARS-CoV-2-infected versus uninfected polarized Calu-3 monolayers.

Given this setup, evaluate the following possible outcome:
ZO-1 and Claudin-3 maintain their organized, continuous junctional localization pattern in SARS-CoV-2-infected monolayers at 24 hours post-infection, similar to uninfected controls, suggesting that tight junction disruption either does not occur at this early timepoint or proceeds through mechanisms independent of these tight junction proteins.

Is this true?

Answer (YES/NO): NO